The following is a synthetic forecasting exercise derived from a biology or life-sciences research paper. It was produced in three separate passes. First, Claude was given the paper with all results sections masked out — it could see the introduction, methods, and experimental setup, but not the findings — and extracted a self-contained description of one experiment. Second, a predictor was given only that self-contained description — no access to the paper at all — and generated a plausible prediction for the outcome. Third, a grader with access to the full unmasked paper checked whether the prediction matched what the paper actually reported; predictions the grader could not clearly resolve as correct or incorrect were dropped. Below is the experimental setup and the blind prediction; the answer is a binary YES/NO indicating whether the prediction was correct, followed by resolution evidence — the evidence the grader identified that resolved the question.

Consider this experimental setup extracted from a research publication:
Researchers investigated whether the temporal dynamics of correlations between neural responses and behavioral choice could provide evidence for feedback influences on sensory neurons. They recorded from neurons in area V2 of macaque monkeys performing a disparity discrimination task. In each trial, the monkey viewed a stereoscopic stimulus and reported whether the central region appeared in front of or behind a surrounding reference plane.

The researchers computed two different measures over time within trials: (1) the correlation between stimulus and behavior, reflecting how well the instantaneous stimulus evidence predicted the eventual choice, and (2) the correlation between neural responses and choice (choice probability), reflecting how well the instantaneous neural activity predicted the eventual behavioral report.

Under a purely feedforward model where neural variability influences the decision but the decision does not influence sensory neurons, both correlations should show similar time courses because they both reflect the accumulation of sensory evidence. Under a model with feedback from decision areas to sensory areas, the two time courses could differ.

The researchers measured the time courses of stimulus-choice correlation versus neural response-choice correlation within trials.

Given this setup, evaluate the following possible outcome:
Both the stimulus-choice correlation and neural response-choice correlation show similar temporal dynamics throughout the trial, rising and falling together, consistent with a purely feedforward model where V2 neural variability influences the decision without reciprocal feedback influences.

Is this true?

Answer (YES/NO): NO